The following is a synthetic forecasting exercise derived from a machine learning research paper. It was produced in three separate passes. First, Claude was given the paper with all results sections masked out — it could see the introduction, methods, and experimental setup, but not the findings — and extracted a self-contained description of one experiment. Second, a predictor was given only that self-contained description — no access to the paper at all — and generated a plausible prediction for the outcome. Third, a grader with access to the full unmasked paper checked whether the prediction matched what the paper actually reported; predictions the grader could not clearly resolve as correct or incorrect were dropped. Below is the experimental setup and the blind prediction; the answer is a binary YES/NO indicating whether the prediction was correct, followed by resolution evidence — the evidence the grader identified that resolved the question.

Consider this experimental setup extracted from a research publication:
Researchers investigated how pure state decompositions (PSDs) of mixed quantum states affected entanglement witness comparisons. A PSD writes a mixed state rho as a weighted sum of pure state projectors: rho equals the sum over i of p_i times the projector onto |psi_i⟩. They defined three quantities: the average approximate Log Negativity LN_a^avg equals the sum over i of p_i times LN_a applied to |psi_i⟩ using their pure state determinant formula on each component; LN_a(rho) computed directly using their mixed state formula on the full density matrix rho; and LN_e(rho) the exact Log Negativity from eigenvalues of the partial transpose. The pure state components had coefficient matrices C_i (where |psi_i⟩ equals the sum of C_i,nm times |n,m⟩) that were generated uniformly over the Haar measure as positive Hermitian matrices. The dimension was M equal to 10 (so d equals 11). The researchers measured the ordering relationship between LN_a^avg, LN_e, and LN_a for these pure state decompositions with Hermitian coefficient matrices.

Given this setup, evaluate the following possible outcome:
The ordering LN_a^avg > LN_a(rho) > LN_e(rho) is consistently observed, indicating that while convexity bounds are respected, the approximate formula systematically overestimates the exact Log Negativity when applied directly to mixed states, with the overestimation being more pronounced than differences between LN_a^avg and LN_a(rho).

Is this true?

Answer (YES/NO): NO